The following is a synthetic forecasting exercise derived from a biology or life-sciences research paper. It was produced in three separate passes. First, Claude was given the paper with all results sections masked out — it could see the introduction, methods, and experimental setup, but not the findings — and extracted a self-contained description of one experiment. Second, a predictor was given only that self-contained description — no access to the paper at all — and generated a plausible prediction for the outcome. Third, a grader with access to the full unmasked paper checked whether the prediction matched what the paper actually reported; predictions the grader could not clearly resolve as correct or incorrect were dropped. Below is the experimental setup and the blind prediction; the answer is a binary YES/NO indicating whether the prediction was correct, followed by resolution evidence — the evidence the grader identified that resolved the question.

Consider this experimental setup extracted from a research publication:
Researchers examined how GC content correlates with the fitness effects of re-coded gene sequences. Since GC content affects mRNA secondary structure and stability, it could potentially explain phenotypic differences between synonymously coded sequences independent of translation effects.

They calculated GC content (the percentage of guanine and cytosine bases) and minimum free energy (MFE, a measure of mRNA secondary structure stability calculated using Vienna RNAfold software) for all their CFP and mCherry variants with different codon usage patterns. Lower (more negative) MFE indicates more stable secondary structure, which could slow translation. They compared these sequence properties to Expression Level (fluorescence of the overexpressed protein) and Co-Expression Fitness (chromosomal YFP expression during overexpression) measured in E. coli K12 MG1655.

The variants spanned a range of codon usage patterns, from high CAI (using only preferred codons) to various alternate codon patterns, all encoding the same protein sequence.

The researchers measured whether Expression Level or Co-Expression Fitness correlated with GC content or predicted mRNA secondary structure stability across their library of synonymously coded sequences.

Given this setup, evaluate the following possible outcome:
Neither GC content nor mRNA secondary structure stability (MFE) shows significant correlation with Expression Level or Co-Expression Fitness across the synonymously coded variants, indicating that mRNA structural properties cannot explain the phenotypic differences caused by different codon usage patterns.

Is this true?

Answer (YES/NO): YES